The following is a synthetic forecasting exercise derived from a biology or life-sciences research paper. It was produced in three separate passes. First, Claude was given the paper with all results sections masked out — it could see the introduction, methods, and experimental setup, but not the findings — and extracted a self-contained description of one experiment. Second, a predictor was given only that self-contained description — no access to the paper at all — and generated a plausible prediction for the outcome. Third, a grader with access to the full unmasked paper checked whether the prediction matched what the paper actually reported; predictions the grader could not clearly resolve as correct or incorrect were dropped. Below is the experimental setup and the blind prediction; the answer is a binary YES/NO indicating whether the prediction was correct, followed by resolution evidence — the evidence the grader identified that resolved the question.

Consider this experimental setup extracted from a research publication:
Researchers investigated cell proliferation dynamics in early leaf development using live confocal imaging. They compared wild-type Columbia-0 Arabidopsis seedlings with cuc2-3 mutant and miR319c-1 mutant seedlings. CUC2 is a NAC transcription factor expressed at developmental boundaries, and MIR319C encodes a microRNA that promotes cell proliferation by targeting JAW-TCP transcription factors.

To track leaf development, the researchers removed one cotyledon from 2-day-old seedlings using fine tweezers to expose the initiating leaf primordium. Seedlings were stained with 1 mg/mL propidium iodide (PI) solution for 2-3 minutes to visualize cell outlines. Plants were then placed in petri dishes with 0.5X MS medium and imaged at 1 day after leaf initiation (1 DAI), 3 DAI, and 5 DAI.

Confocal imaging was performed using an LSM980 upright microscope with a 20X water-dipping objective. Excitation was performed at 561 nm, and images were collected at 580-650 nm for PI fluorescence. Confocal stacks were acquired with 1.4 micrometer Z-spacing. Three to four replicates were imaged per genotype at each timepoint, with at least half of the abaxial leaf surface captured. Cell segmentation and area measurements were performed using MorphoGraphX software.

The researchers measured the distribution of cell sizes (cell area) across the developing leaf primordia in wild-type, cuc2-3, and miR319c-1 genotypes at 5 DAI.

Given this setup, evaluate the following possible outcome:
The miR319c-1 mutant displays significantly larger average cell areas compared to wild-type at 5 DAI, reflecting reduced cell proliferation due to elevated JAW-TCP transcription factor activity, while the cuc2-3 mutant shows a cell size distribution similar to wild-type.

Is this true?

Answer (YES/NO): NO